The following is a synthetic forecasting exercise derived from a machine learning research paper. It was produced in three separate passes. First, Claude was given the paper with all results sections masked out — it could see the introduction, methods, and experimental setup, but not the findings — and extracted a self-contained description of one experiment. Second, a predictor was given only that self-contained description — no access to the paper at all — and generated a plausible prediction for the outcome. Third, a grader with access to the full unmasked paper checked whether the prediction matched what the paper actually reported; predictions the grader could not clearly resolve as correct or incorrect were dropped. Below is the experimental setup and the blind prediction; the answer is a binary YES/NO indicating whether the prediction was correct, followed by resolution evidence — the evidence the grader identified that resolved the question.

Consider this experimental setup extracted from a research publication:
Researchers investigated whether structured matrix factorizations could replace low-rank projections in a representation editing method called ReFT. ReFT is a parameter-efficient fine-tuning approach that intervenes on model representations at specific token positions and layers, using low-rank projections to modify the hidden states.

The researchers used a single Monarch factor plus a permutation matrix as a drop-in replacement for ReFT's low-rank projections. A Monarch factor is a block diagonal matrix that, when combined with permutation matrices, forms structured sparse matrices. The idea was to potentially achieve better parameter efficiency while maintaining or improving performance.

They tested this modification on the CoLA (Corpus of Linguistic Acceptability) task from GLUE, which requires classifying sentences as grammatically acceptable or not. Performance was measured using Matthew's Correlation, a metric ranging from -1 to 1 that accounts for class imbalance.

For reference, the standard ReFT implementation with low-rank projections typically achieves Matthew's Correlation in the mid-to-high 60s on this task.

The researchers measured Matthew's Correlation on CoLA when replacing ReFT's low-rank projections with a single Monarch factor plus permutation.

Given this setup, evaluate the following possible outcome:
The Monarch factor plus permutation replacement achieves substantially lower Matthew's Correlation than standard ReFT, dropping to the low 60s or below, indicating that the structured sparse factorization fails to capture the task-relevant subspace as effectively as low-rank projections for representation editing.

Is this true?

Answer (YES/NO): NO